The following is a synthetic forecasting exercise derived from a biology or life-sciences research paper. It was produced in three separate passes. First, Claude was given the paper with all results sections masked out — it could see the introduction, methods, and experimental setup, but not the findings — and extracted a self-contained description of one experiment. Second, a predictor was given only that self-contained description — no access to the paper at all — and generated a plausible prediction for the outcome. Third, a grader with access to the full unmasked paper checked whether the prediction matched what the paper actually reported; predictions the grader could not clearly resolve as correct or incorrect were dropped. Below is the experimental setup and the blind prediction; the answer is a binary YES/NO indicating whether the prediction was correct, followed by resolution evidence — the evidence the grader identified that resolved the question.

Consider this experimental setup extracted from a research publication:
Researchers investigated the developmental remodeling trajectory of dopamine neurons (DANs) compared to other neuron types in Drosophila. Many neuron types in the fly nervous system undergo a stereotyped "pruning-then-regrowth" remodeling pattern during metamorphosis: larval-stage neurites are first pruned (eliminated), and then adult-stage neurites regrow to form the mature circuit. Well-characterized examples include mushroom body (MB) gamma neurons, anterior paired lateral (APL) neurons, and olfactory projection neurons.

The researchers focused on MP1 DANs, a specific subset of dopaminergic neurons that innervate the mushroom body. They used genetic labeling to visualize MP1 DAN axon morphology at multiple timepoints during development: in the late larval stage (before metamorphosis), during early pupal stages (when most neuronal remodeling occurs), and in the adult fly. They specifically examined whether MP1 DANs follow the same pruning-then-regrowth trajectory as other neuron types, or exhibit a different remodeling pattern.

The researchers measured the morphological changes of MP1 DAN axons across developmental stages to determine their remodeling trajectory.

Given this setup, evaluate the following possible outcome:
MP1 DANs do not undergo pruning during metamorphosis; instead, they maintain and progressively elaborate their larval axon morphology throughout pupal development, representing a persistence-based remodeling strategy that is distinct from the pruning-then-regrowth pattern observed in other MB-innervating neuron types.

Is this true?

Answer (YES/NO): NO